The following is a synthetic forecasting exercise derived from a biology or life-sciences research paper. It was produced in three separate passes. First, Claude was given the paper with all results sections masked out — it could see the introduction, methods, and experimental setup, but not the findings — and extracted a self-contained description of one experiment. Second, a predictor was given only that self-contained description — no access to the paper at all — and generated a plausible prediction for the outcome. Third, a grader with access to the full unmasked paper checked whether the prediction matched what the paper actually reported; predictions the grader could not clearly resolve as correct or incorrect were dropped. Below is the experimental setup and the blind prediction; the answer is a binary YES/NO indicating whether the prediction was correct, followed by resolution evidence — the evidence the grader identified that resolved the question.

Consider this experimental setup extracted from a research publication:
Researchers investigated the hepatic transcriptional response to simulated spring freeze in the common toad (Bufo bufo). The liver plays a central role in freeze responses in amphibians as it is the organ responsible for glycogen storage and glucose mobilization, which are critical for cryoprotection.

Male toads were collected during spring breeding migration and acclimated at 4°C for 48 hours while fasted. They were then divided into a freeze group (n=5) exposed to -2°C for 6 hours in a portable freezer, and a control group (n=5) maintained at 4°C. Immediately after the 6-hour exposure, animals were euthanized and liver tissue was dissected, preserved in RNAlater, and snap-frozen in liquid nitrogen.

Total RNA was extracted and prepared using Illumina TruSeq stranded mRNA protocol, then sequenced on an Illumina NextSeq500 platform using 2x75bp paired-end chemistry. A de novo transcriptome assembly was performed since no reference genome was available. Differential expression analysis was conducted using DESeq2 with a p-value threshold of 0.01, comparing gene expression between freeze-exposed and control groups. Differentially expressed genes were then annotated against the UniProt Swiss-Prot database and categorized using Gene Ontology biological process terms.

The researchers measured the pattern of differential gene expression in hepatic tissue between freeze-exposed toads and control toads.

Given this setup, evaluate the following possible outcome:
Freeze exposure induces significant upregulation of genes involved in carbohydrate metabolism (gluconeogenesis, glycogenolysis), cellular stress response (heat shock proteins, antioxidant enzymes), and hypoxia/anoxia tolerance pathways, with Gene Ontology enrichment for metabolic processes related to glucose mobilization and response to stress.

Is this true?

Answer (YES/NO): NO